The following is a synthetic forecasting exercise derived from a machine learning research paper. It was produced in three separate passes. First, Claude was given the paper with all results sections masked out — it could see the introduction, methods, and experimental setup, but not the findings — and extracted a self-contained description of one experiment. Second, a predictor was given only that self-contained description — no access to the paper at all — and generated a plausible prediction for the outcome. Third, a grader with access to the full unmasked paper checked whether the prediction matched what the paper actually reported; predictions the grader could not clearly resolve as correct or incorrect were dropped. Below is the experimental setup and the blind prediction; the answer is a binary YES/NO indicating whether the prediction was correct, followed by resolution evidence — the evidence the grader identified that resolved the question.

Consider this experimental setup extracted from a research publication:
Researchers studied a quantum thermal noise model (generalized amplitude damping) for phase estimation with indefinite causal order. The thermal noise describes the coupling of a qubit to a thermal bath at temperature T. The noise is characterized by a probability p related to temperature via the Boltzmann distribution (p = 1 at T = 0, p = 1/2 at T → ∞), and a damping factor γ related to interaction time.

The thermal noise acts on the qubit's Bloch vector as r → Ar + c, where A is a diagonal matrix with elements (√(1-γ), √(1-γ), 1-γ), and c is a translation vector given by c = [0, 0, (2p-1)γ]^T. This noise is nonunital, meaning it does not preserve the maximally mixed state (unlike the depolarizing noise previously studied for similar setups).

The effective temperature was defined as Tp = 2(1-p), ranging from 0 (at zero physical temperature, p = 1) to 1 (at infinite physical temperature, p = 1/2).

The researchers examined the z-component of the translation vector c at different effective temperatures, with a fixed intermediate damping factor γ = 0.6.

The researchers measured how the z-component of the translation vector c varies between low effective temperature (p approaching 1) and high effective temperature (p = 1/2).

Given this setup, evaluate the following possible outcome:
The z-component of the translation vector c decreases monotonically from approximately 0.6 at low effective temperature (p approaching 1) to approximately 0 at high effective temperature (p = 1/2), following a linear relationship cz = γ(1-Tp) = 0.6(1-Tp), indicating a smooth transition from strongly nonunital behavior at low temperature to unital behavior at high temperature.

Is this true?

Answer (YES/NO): YES